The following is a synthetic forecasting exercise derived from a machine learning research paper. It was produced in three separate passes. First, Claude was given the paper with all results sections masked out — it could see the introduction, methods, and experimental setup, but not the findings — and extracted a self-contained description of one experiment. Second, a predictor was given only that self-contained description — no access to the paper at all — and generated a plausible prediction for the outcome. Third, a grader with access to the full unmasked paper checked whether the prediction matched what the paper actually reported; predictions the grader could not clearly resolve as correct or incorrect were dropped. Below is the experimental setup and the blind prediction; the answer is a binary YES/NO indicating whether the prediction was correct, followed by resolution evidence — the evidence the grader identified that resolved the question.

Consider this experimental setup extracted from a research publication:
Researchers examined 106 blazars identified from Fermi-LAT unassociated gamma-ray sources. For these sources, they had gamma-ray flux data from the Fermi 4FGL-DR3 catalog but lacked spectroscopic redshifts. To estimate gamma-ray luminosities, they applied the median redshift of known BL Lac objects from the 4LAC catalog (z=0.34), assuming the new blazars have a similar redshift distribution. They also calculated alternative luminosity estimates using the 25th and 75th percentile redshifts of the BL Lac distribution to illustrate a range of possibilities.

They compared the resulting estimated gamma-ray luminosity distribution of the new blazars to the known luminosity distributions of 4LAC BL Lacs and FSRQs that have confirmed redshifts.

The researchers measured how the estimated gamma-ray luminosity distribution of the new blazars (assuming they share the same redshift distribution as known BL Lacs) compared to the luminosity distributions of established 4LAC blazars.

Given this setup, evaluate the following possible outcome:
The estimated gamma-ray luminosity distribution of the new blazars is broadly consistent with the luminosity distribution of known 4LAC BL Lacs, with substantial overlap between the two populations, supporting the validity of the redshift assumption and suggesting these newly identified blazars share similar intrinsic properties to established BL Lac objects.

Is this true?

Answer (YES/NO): NO